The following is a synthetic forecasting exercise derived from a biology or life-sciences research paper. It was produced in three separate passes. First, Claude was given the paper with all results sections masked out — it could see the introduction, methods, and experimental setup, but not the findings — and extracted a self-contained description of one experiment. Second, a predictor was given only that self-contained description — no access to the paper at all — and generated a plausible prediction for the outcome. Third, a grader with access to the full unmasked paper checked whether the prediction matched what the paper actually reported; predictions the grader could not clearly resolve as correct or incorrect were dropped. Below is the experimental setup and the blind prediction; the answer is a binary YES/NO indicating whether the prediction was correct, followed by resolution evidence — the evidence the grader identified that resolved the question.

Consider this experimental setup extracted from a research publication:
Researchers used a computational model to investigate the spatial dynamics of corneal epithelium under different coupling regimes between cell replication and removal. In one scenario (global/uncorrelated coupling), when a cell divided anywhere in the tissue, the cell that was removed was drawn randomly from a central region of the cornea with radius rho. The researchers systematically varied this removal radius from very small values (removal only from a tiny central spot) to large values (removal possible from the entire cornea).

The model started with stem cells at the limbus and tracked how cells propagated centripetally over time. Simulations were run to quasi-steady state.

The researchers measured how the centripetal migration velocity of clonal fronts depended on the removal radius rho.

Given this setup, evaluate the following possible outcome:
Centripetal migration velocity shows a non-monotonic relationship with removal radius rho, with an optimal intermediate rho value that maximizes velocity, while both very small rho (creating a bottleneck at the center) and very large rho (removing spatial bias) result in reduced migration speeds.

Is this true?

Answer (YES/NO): NO